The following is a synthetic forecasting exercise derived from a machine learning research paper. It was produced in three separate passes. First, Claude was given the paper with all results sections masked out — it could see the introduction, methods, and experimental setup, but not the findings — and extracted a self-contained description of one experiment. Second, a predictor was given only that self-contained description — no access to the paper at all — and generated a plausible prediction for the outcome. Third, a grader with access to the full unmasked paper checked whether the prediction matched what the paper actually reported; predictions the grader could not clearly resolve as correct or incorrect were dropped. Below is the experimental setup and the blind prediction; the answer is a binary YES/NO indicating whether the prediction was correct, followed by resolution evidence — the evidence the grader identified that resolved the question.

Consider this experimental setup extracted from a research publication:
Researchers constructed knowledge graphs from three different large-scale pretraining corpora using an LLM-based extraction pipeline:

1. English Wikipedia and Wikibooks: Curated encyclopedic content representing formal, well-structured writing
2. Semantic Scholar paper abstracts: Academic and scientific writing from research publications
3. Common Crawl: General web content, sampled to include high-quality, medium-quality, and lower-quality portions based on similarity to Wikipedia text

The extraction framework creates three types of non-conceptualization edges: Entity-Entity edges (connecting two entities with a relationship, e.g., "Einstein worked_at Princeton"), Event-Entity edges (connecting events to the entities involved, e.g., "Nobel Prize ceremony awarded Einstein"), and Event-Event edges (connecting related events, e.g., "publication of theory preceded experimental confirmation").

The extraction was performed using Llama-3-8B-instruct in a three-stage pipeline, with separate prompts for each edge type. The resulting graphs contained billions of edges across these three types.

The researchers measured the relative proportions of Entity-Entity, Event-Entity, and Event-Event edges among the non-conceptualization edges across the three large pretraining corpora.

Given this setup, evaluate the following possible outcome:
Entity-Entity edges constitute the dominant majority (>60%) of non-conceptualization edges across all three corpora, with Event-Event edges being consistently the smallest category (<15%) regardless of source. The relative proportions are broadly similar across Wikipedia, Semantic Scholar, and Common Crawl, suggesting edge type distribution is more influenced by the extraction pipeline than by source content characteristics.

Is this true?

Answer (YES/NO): NO